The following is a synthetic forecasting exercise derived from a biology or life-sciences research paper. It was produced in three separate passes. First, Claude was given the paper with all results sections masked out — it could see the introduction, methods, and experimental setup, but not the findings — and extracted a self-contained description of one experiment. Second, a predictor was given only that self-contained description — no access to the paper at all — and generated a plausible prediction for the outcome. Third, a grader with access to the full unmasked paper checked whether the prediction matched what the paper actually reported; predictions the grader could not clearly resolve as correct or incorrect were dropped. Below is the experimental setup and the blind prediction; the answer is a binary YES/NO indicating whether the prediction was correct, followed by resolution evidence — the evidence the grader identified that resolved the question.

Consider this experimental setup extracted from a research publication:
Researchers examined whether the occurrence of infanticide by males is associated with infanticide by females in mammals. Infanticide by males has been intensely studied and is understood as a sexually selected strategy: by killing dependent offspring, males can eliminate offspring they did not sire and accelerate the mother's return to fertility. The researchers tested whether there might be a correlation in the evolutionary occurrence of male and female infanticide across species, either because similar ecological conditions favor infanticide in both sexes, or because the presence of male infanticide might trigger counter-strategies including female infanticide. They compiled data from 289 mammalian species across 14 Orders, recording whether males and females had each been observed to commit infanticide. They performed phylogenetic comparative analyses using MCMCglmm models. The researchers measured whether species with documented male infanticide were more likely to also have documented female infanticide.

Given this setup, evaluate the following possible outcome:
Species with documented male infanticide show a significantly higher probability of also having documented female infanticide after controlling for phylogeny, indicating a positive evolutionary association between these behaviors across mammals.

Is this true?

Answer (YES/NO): NO